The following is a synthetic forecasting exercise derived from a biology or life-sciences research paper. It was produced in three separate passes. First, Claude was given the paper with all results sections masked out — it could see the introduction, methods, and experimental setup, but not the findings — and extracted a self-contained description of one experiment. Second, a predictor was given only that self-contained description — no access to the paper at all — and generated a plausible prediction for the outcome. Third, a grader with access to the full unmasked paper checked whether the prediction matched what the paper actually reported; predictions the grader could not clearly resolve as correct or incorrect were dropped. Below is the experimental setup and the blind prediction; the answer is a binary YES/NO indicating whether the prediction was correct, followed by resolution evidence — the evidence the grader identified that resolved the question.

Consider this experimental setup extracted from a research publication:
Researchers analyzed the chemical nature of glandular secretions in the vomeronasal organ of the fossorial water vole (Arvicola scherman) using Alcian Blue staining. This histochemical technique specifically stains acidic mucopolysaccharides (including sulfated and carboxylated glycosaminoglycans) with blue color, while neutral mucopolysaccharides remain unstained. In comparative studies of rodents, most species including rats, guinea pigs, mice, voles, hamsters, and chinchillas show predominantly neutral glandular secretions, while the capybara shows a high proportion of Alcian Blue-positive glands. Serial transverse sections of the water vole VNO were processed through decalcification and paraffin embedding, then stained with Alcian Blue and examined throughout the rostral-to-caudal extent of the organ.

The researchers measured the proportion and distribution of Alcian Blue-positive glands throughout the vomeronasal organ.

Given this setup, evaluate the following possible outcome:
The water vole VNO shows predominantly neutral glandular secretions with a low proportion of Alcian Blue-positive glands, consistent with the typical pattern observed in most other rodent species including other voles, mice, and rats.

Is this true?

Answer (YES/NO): YES